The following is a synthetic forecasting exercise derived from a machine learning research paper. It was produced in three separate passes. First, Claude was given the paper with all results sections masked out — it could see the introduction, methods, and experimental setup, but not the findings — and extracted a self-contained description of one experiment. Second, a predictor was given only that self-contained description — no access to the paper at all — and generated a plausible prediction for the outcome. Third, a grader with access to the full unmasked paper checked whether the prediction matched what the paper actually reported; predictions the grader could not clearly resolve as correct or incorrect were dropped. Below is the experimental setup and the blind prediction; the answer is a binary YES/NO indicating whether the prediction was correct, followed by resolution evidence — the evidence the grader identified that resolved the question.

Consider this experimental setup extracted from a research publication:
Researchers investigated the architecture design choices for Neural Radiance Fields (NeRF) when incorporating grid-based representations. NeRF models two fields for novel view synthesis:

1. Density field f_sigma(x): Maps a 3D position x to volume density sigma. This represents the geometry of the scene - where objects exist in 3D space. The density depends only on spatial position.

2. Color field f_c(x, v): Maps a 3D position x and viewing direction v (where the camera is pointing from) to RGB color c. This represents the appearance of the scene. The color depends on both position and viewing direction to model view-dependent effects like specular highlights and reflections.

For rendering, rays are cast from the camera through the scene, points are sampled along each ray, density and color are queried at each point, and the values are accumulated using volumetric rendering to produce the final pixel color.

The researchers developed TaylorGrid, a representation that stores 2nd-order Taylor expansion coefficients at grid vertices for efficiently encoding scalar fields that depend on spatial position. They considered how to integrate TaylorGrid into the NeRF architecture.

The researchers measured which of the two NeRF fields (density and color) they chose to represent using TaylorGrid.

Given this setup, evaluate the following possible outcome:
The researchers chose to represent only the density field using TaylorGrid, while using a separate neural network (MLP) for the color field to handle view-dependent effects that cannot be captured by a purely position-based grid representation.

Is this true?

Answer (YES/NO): NO